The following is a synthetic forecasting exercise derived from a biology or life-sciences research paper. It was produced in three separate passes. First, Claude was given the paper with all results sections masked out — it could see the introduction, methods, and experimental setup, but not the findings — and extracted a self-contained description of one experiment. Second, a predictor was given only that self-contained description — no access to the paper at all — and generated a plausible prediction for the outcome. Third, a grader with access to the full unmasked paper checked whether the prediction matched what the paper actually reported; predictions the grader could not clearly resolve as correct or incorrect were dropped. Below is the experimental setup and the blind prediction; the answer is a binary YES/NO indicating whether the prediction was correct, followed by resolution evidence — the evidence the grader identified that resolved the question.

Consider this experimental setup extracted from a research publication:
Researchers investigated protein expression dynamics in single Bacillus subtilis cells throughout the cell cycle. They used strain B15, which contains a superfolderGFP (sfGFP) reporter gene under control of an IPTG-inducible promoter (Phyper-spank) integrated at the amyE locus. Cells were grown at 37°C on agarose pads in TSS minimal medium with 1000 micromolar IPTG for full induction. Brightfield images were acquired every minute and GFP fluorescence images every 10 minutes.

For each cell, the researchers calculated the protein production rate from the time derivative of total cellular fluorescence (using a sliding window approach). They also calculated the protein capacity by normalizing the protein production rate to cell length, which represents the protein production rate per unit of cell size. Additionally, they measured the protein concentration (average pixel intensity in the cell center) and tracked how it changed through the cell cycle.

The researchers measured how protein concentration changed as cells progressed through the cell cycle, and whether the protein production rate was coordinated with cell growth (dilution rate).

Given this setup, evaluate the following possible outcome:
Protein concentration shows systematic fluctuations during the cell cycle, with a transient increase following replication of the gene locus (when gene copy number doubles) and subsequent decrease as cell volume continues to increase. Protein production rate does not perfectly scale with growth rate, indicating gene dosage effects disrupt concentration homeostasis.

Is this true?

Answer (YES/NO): NO